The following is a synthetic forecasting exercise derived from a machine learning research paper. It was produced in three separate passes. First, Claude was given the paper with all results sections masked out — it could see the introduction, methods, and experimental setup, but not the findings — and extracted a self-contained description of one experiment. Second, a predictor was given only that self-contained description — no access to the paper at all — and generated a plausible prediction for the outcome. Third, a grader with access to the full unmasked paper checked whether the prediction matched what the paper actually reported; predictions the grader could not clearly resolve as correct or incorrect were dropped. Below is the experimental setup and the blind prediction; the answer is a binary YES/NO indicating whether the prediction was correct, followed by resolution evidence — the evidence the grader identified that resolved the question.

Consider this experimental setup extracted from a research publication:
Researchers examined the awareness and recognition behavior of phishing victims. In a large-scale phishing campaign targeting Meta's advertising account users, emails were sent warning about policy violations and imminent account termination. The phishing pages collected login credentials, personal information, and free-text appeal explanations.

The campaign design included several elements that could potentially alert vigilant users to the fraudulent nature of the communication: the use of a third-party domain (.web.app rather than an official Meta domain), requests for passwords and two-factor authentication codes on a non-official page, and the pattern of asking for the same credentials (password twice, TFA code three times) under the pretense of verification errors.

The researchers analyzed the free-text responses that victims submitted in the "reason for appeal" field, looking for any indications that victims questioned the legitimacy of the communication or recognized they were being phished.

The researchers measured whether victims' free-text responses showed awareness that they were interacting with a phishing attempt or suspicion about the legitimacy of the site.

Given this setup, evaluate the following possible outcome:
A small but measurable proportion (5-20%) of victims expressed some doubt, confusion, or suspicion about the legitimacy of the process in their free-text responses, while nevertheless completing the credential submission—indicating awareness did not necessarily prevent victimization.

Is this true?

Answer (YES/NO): NO